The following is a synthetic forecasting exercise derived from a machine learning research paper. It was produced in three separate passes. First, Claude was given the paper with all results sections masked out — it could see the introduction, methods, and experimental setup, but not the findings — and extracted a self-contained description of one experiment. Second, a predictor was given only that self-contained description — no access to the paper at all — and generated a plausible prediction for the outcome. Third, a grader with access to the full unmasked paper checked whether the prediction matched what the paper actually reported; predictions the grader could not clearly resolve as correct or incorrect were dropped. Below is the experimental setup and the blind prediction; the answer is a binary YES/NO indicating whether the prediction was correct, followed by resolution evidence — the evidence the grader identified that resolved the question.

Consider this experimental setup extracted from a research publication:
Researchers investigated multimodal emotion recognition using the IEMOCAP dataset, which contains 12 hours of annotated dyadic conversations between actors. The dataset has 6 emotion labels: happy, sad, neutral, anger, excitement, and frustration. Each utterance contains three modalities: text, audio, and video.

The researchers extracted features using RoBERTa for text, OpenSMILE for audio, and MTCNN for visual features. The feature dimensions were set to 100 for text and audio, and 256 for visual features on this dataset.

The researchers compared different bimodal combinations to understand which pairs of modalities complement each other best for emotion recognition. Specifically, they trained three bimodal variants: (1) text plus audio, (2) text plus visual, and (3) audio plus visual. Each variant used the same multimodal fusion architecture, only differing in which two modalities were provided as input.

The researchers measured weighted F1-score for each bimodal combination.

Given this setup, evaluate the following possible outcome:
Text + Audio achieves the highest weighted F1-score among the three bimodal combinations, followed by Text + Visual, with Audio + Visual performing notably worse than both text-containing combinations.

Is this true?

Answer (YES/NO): YES